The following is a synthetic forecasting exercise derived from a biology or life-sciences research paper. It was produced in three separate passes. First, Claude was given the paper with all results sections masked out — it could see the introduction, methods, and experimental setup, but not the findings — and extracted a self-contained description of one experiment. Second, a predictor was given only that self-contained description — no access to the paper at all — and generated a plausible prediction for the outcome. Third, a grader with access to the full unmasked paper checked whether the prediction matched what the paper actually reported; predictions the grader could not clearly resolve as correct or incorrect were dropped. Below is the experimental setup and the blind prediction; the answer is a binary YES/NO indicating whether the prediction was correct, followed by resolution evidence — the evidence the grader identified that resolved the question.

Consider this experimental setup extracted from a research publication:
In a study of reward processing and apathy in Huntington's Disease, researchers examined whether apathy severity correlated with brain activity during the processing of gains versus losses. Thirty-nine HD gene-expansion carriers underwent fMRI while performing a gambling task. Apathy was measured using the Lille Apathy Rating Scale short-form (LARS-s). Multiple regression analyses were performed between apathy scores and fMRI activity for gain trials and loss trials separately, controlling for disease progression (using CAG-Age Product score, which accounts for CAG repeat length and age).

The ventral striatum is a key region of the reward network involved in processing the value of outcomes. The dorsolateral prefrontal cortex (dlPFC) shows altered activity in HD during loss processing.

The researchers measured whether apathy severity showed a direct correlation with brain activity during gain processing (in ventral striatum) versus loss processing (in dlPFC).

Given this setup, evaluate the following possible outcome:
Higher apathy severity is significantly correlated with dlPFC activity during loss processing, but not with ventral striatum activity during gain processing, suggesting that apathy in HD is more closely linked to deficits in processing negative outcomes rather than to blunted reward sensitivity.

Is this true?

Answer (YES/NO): NO